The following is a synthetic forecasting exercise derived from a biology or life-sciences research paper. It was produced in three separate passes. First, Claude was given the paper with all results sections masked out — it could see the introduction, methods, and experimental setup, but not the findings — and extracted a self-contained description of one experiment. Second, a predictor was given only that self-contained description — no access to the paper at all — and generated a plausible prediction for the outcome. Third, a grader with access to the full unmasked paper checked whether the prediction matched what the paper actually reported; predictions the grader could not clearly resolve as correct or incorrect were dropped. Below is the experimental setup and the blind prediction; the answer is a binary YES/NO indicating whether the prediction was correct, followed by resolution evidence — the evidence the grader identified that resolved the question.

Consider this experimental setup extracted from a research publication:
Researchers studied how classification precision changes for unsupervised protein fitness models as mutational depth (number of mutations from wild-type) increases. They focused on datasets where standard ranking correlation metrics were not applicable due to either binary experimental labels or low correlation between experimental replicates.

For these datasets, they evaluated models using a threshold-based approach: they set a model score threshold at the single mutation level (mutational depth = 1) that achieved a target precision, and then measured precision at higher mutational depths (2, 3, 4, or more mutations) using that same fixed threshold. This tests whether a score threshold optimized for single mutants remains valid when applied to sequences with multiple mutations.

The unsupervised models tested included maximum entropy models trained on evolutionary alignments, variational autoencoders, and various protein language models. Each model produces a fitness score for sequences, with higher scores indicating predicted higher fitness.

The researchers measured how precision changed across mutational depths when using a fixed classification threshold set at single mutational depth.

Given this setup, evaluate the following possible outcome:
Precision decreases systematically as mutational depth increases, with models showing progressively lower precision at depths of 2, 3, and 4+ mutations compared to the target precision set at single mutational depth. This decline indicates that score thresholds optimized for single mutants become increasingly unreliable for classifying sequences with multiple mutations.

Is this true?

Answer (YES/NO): YES